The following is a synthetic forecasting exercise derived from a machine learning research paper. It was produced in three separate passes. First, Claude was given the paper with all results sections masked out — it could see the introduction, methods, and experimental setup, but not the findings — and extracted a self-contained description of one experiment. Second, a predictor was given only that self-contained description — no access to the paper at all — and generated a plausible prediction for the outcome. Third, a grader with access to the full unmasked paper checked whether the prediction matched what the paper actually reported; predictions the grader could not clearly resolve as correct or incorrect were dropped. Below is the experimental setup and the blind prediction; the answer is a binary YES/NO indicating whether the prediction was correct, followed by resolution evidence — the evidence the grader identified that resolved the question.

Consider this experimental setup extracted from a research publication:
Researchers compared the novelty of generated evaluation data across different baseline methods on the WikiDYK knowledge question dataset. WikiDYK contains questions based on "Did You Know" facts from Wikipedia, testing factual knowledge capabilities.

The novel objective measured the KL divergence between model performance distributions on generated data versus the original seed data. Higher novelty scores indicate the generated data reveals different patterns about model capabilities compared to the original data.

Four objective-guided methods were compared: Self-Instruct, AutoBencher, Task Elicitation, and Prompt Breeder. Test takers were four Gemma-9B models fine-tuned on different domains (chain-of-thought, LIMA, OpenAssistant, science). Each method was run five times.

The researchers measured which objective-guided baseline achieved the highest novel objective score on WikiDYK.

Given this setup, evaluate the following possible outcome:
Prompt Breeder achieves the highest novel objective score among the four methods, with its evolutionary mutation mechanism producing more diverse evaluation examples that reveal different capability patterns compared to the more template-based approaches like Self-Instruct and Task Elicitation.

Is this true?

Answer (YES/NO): NO